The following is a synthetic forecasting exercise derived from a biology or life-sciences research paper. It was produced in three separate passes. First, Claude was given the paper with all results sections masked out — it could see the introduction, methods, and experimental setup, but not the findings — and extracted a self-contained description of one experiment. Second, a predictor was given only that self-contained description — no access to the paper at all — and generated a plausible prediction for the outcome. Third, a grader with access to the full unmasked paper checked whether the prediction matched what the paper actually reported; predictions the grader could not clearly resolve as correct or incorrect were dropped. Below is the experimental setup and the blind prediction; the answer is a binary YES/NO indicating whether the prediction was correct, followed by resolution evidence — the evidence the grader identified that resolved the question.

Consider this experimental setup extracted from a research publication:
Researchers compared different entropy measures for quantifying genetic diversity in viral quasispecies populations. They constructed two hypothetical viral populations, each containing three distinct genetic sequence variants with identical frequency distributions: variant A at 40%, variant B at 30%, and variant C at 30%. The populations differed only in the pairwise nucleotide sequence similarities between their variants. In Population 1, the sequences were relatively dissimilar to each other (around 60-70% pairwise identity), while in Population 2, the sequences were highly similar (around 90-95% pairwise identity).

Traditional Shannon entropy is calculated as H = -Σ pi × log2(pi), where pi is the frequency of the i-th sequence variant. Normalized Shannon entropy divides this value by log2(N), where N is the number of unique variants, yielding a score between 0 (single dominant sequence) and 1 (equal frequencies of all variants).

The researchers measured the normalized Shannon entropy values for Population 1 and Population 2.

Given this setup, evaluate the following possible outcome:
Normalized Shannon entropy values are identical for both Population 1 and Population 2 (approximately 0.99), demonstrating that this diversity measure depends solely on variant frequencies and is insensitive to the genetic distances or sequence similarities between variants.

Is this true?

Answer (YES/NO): YES